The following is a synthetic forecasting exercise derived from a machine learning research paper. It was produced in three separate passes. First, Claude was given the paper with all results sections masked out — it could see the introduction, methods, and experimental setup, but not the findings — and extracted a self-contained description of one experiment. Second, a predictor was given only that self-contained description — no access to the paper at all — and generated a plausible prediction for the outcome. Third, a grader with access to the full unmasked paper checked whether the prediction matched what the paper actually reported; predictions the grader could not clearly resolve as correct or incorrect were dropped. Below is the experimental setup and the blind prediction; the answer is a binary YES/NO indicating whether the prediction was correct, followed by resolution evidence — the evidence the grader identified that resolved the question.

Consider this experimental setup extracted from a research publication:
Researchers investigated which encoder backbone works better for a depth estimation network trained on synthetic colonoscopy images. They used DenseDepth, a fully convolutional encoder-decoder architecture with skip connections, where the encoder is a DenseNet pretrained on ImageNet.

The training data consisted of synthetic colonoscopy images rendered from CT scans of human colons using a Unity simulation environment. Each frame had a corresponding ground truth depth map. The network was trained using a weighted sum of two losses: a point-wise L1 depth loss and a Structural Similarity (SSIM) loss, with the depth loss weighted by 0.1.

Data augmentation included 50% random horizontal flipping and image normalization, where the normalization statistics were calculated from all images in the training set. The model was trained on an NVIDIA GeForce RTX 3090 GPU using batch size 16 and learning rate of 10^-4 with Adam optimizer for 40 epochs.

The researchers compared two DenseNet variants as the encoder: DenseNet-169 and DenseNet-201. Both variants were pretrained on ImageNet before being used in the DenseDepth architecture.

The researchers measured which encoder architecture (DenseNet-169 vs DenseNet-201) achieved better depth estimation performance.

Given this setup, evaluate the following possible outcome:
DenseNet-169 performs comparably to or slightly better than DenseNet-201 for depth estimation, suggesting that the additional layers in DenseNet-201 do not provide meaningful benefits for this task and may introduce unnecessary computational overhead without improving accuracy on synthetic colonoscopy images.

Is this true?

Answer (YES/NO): YES